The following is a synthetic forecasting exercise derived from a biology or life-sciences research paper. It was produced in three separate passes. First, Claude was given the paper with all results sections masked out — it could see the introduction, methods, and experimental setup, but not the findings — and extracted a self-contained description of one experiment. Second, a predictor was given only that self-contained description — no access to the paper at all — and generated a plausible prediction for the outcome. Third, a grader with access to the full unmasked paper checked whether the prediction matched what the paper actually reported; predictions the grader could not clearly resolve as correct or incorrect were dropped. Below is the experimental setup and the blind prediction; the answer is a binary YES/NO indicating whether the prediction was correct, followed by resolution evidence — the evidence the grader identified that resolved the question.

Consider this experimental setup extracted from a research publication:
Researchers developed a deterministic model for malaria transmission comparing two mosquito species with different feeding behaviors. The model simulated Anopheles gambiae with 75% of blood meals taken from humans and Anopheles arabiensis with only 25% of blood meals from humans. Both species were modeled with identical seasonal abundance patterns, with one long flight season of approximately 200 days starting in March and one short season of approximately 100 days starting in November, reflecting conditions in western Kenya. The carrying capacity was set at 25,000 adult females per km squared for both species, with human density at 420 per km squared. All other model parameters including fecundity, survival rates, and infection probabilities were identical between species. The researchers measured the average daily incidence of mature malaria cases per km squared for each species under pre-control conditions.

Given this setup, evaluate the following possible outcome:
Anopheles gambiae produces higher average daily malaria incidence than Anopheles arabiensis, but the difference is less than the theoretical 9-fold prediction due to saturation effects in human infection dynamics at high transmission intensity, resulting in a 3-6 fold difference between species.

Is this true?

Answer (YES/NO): NO